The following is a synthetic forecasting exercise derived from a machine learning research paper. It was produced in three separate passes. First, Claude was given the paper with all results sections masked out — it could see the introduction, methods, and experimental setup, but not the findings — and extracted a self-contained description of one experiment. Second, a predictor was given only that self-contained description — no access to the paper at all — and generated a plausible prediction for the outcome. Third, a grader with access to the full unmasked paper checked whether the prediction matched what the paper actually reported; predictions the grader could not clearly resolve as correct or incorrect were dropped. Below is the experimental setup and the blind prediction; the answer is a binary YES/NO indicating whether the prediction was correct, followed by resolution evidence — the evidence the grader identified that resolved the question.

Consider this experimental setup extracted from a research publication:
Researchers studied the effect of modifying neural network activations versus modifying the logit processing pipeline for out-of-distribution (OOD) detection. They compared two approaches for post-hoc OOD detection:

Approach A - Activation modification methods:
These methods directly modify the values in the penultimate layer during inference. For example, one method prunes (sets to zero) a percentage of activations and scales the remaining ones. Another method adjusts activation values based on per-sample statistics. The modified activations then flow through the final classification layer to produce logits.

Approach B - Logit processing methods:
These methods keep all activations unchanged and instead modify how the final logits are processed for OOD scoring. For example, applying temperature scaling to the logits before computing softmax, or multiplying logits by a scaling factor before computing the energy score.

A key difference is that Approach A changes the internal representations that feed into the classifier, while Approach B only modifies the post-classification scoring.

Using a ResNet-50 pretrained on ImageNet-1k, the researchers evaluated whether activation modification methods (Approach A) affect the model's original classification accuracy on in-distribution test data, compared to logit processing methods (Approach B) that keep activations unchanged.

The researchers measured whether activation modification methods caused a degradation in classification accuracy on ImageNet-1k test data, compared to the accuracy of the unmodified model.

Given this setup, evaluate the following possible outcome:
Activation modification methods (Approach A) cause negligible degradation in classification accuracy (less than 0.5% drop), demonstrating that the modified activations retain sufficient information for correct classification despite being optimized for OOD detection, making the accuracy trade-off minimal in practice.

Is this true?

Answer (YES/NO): NO